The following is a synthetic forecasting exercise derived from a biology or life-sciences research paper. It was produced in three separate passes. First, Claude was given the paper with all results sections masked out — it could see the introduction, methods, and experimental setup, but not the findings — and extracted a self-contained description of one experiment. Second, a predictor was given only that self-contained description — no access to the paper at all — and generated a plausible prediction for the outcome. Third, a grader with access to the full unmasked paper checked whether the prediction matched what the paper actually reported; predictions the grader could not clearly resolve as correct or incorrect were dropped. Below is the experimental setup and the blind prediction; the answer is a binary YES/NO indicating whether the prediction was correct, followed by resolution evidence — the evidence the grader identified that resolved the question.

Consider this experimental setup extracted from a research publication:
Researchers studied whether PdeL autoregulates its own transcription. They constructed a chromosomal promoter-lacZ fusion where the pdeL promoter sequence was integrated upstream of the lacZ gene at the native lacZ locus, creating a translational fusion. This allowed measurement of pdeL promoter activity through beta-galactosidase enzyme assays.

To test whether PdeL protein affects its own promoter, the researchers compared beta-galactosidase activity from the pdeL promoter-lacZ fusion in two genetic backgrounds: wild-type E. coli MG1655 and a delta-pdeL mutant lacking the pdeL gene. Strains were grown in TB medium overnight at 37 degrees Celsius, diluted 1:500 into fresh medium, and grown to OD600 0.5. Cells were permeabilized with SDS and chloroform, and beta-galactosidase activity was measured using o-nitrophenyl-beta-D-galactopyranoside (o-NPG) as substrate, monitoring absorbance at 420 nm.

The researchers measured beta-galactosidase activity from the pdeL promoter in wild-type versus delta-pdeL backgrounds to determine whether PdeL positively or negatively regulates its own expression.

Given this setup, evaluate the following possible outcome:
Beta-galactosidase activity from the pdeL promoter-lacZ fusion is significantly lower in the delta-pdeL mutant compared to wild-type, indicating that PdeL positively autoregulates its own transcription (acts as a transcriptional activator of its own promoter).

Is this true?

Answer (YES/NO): YES